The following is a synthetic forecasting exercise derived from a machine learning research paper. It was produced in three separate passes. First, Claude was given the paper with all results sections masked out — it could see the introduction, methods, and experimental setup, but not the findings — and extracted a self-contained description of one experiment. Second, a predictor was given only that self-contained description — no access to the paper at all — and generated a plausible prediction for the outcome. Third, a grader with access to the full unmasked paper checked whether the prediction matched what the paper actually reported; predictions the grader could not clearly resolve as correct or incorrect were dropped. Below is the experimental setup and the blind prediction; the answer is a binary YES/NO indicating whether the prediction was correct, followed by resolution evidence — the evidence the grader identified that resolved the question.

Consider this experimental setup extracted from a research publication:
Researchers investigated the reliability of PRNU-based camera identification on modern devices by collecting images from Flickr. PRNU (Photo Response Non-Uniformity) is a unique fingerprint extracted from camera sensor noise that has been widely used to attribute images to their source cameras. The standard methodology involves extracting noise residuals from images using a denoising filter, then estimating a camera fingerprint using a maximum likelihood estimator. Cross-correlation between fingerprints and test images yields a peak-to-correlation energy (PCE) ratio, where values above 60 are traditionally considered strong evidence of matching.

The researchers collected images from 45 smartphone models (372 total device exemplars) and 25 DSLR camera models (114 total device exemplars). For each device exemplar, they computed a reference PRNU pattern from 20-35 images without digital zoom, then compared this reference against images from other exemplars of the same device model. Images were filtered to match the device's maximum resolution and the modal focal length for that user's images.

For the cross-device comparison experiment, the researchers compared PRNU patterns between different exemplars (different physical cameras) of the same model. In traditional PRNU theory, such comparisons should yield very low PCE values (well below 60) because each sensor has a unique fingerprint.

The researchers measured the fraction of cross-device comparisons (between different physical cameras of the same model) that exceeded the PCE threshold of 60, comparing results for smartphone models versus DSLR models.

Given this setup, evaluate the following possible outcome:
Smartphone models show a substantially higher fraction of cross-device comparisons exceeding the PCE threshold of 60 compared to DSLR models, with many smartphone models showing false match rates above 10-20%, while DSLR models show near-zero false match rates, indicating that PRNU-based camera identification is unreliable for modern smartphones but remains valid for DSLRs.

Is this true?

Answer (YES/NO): NO